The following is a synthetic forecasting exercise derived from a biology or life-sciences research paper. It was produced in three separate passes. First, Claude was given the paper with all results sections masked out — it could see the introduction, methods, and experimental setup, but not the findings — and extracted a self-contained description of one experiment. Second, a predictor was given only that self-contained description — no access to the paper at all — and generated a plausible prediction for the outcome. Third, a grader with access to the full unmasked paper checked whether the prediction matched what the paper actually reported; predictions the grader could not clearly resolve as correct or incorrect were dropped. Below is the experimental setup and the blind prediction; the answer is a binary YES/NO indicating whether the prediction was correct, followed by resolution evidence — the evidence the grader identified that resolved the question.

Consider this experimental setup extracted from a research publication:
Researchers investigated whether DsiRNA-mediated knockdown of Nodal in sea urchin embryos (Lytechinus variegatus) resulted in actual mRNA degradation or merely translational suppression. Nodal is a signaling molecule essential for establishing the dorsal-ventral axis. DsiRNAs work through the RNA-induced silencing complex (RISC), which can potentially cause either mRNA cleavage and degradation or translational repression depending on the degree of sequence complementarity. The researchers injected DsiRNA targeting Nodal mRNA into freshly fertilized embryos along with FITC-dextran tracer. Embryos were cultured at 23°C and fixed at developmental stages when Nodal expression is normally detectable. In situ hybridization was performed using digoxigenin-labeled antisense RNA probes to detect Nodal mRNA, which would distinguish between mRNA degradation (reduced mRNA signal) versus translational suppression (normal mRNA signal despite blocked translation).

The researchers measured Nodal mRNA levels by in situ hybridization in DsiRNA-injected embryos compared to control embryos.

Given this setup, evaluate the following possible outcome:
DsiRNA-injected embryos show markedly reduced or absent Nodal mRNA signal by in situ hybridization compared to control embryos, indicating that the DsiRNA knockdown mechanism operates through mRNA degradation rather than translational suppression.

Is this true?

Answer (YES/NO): YES